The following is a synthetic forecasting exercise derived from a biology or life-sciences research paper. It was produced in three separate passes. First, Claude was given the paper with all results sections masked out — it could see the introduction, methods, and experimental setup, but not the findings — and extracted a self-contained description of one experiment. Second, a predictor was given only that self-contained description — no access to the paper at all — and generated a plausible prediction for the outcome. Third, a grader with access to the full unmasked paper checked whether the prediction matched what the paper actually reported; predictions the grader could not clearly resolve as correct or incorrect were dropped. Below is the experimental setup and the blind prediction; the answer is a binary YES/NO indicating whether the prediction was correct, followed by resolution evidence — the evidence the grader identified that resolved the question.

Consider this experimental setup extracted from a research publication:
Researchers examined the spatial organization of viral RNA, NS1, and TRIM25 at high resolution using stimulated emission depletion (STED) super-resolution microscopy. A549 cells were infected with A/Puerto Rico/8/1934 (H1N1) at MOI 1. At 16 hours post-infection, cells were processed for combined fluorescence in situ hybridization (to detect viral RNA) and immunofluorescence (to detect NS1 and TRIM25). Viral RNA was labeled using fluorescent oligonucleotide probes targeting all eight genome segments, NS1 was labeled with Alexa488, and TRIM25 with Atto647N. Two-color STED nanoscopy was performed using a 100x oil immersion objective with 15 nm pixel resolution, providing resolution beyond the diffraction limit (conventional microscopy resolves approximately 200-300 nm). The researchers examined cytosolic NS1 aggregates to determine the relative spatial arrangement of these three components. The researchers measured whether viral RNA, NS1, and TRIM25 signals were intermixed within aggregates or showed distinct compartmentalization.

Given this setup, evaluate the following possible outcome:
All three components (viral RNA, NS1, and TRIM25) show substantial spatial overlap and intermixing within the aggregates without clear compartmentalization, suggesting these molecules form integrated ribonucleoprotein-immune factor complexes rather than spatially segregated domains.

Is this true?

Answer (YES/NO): NO